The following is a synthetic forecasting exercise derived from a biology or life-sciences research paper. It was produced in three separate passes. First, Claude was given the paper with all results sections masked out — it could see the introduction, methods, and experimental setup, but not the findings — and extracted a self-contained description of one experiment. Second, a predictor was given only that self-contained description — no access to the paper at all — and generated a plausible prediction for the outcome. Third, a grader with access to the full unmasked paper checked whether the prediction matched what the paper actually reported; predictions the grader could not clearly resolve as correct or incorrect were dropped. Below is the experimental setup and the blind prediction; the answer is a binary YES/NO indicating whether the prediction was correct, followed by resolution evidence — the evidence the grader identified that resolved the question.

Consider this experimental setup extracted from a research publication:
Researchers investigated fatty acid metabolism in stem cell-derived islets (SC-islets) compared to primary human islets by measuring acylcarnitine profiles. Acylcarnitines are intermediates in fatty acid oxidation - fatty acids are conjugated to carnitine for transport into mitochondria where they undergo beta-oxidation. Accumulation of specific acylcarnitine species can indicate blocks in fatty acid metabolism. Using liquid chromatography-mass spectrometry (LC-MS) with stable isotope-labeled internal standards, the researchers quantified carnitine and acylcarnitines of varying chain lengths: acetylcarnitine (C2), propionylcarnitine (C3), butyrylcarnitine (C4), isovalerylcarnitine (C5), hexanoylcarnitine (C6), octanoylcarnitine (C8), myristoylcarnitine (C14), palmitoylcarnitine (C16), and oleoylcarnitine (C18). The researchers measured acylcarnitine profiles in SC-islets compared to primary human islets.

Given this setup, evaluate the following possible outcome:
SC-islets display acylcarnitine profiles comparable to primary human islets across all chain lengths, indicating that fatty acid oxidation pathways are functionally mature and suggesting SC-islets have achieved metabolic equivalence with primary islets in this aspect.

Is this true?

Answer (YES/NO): NO